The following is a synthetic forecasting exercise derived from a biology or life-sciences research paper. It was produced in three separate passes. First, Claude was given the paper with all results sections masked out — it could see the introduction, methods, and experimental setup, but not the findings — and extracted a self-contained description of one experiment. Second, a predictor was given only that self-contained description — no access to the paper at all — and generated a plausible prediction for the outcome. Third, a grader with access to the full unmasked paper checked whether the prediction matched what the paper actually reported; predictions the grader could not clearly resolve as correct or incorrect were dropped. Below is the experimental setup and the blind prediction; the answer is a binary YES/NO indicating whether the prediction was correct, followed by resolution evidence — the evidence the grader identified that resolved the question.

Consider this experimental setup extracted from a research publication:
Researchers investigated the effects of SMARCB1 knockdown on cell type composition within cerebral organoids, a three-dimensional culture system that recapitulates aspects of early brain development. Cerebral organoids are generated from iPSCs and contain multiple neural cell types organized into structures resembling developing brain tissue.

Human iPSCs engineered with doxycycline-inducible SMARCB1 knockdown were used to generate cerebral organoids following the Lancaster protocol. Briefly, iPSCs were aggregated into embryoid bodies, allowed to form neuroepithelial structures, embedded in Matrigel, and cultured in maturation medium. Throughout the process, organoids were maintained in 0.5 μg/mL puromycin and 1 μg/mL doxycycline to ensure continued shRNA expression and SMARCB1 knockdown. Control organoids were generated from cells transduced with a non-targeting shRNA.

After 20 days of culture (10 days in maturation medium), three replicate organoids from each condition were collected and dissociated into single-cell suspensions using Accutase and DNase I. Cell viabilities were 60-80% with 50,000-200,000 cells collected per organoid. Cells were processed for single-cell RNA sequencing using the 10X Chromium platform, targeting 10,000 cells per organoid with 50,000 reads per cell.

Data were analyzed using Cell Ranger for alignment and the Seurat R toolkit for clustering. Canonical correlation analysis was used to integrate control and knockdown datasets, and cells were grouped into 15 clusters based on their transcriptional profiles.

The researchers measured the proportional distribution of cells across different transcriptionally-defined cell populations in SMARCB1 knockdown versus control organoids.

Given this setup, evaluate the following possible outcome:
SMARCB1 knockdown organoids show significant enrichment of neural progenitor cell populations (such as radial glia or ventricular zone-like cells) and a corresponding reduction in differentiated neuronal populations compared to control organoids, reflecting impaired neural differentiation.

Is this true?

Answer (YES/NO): NO